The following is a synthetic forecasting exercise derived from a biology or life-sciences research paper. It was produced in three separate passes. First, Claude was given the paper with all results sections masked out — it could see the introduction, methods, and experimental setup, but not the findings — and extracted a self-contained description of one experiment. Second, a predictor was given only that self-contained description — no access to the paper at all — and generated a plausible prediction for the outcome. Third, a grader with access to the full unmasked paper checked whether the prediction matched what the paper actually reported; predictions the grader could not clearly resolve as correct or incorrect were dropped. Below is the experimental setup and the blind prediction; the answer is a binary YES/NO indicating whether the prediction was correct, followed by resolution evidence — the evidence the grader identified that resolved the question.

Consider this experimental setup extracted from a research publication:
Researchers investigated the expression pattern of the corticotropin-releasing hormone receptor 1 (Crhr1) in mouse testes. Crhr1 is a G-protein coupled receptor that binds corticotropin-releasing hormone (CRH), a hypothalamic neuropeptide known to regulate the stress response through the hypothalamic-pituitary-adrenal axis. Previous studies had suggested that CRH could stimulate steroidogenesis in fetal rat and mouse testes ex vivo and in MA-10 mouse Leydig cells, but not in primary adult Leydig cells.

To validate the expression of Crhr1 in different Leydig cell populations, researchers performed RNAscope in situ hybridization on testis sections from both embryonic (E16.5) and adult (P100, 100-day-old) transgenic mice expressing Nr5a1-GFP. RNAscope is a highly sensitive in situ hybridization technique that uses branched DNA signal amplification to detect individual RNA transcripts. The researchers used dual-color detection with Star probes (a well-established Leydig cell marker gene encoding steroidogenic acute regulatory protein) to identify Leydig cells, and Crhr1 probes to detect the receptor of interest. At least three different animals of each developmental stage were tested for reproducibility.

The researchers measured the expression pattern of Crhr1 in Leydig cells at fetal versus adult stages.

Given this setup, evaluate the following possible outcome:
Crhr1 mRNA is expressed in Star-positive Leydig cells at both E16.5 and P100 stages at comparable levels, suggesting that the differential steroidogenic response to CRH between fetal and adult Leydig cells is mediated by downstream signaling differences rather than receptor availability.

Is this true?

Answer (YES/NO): NO